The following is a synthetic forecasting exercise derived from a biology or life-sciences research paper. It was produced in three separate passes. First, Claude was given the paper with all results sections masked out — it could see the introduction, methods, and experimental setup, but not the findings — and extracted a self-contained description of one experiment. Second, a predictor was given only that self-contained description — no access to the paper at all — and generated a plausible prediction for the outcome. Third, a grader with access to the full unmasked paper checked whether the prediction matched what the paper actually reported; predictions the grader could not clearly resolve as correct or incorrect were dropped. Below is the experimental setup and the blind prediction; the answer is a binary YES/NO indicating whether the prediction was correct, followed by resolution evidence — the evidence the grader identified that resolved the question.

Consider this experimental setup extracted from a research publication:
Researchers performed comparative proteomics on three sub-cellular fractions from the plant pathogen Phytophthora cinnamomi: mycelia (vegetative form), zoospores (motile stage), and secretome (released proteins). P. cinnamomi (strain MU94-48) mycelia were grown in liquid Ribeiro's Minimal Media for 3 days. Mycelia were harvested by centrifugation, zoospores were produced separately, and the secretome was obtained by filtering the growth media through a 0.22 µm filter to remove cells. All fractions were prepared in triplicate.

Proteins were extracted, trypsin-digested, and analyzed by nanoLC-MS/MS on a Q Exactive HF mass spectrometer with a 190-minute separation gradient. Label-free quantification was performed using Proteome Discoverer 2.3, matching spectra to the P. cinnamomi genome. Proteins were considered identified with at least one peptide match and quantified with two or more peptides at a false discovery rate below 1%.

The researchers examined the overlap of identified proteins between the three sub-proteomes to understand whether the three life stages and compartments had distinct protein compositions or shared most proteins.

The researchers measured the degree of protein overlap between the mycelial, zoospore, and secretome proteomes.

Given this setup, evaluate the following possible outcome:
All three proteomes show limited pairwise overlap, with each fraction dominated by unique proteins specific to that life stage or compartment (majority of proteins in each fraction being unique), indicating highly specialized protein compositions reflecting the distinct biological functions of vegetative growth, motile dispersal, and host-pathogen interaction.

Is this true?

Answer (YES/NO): NO